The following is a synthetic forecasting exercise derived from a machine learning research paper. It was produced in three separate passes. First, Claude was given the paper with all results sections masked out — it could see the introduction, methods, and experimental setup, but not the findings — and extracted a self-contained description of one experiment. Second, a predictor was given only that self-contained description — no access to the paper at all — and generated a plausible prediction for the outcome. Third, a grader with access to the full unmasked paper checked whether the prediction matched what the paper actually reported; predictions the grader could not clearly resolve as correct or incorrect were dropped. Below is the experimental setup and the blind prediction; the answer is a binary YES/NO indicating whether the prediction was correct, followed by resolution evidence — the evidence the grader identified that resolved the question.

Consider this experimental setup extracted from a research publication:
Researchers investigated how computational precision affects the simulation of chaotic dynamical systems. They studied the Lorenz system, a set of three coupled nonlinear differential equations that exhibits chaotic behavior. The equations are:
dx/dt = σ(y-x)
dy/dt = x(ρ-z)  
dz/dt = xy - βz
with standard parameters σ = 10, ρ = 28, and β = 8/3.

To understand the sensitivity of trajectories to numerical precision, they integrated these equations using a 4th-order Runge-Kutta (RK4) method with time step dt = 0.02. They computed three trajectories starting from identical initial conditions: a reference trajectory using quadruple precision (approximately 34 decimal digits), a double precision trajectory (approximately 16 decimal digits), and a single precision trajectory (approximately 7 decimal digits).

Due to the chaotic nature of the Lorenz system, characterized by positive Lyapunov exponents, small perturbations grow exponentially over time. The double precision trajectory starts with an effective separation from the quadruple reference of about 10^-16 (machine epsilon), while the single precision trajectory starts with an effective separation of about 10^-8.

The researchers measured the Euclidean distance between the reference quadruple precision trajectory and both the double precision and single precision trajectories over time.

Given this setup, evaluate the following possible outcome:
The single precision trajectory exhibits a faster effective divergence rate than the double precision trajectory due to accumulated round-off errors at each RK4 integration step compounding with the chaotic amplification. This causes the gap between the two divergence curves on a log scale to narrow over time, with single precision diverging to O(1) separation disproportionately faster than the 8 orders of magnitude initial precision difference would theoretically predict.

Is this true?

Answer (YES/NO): NO